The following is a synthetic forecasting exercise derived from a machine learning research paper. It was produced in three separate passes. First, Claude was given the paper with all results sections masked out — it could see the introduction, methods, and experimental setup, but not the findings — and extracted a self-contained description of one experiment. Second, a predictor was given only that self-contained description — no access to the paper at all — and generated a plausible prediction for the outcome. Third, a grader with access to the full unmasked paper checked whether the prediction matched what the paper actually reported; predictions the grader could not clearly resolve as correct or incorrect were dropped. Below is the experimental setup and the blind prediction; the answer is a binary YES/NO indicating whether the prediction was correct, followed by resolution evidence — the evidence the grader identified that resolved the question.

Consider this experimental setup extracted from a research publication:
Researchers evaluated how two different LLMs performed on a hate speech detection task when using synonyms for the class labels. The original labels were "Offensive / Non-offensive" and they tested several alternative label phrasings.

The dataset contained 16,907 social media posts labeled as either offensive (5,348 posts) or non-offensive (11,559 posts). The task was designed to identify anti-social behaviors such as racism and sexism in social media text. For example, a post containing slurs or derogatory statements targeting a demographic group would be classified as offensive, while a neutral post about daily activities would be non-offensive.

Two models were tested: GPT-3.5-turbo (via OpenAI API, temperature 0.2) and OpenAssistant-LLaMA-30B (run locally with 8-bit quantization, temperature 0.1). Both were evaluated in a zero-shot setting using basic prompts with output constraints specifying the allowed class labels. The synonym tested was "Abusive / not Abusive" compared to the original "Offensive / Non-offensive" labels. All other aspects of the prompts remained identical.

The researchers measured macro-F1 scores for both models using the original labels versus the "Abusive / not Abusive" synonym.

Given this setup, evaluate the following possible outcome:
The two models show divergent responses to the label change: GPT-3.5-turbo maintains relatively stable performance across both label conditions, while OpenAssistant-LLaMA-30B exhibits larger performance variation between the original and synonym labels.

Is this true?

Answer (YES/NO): NO